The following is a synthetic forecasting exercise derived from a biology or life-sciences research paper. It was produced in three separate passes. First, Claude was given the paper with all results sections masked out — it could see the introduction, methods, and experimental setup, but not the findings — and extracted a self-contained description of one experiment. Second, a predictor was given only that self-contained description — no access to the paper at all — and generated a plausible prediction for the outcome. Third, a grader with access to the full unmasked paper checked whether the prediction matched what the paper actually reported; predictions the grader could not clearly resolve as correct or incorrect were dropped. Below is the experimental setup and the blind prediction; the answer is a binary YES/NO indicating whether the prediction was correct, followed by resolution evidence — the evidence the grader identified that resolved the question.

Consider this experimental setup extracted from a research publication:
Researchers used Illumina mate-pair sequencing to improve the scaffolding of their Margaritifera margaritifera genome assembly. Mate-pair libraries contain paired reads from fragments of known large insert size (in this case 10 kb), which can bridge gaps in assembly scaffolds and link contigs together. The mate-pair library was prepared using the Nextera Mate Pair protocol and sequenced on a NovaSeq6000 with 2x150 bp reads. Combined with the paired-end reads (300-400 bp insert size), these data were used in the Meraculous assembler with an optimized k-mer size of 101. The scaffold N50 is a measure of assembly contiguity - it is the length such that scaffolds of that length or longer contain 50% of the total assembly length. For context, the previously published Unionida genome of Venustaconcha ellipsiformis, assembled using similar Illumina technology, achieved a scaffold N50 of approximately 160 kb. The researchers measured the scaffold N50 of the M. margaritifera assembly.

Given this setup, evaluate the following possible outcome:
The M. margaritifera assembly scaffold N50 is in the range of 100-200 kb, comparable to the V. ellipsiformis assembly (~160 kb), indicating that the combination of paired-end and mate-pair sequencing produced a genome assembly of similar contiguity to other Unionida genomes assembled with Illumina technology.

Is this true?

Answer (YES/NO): NO